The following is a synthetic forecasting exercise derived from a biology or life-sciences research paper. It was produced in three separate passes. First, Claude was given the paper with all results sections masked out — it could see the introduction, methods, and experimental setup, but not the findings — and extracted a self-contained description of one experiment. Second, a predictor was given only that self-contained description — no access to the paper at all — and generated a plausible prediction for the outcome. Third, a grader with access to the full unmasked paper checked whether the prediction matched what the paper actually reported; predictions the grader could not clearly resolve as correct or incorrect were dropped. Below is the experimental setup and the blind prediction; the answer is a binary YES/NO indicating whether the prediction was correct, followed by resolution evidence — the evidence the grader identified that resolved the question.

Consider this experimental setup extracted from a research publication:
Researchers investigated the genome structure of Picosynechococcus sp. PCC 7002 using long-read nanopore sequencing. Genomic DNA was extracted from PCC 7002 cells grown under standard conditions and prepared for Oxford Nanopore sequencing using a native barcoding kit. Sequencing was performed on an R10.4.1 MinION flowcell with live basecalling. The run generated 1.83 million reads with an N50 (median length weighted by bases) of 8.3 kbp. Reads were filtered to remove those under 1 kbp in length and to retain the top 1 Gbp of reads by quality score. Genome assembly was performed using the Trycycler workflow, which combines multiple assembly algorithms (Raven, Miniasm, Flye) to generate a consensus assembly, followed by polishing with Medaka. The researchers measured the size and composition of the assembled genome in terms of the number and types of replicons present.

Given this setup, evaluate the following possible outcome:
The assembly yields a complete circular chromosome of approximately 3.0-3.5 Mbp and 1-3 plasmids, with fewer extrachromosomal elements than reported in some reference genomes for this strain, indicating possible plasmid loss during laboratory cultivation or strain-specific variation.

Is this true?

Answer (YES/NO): NO